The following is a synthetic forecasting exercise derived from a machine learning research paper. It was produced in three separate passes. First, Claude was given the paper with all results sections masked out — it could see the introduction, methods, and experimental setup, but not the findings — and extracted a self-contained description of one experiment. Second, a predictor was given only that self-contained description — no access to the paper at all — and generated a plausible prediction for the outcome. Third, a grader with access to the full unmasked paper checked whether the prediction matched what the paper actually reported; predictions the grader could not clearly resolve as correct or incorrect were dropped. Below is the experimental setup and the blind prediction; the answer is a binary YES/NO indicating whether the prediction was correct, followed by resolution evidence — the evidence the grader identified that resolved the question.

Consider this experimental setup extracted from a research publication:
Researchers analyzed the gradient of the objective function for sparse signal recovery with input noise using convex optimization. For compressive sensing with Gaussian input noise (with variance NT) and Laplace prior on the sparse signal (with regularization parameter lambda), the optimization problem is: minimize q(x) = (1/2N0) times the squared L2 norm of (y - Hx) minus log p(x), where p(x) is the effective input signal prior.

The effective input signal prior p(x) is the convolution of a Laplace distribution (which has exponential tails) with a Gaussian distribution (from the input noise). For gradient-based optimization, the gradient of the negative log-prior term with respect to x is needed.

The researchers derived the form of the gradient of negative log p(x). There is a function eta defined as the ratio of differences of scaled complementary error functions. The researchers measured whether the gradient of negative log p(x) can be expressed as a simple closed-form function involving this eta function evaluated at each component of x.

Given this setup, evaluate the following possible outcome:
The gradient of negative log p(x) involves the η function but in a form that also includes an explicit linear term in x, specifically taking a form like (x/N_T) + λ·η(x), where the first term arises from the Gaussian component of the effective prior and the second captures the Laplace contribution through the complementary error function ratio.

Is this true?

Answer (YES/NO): NO